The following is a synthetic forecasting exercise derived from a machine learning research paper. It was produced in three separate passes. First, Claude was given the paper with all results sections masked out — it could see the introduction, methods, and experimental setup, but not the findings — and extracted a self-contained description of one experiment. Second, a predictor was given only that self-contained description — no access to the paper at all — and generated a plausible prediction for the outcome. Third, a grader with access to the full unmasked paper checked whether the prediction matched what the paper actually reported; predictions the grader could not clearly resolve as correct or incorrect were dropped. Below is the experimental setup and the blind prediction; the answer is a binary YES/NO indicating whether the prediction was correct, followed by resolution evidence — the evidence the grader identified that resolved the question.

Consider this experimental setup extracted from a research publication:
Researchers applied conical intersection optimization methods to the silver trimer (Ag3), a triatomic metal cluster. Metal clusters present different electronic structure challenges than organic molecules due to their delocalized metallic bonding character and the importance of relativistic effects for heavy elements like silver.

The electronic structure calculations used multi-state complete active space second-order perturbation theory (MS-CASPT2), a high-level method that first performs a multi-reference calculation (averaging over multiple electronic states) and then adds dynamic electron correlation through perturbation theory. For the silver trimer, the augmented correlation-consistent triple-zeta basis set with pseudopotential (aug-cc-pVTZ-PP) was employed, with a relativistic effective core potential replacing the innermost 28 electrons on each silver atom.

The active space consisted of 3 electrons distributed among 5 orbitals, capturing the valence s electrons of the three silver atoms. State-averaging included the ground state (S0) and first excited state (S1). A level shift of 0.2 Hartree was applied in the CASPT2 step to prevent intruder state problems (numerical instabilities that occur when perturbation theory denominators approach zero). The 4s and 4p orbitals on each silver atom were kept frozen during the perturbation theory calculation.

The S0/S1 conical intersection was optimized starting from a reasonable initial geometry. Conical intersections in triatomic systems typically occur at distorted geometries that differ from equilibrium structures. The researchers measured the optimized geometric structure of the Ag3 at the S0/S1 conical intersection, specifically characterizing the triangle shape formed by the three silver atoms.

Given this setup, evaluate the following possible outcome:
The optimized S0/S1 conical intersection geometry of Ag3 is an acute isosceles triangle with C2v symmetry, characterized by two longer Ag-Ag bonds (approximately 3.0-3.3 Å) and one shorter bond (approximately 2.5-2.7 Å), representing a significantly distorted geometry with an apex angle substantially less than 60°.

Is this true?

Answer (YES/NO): NO